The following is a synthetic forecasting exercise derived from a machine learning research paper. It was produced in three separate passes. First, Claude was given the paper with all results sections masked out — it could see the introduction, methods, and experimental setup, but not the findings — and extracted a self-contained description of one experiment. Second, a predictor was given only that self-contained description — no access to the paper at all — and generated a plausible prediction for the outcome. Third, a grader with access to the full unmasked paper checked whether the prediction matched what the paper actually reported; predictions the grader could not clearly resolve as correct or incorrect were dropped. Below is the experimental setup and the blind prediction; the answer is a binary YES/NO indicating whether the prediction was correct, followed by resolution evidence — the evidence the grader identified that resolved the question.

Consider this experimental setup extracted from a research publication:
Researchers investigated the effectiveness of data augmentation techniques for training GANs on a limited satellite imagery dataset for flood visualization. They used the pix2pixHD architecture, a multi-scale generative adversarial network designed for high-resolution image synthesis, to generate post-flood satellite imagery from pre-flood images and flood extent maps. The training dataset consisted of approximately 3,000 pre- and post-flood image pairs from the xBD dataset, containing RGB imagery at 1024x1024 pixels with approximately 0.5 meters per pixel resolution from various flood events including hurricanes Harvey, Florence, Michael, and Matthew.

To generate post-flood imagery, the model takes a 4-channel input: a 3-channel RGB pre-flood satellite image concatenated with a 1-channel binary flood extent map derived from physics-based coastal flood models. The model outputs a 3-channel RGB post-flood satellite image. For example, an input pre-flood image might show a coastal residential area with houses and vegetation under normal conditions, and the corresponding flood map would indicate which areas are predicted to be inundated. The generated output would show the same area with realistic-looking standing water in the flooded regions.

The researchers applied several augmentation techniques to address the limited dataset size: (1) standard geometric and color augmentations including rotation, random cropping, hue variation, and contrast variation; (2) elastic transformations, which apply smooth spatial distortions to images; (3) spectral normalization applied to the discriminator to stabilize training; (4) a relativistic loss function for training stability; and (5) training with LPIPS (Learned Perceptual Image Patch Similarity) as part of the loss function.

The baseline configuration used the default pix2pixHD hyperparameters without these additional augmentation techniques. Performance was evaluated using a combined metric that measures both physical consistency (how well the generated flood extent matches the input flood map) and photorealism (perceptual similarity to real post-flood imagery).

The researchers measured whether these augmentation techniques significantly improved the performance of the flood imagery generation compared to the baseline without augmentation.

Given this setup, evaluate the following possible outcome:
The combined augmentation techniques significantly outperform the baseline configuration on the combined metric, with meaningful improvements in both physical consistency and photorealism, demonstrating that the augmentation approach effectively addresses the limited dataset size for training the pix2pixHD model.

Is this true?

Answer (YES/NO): NO